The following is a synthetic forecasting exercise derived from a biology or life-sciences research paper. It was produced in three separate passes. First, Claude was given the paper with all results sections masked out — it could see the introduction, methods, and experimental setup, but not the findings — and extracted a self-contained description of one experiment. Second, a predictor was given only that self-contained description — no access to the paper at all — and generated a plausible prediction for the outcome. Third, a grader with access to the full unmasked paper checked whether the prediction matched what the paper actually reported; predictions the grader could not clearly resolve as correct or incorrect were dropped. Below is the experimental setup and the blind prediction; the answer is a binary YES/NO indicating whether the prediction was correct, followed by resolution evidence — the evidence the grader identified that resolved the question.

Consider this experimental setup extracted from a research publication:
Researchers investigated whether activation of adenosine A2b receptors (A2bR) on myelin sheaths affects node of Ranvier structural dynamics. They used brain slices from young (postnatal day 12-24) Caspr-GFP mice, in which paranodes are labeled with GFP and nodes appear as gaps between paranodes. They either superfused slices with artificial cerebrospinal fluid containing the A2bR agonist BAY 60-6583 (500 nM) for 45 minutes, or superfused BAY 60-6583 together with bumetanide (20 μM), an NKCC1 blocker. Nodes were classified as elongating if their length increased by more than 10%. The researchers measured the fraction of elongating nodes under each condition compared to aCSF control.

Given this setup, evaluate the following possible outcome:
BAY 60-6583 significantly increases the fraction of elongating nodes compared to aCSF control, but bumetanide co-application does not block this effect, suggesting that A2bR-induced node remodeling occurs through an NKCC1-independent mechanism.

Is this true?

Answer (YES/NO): NO